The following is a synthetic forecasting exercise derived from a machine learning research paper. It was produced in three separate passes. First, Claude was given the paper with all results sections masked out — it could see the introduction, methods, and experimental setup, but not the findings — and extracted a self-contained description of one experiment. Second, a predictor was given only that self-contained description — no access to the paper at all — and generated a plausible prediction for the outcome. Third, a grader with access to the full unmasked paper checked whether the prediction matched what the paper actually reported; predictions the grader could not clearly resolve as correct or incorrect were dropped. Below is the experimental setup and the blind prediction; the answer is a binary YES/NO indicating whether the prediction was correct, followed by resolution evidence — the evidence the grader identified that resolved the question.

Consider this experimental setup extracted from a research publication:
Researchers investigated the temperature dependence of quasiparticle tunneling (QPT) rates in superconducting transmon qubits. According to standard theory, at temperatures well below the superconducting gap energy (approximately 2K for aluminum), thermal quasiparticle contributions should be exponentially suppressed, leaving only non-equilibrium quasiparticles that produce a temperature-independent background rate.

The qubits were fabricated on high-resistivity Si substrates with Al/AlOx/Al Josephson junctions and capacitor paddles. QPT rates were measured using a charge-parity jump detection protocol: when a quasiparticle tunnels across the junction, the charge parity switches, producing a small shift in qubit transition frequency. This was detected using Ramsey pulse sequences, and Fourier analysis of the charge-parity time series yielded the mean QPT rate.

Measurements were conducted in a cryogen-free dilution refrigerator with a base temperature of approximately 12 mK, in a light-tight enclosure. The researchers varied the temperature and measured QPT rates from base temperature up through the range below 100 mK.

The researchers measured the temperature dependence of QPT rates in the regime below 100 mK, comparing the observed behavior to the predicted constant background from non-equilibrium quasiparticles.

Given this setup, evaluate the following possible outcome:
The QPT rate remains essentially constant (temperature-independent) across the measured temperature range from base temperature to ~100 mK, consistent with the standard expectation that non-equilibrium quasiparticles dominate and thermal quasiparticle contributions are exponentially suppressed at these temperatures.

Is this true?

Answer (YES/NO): NO